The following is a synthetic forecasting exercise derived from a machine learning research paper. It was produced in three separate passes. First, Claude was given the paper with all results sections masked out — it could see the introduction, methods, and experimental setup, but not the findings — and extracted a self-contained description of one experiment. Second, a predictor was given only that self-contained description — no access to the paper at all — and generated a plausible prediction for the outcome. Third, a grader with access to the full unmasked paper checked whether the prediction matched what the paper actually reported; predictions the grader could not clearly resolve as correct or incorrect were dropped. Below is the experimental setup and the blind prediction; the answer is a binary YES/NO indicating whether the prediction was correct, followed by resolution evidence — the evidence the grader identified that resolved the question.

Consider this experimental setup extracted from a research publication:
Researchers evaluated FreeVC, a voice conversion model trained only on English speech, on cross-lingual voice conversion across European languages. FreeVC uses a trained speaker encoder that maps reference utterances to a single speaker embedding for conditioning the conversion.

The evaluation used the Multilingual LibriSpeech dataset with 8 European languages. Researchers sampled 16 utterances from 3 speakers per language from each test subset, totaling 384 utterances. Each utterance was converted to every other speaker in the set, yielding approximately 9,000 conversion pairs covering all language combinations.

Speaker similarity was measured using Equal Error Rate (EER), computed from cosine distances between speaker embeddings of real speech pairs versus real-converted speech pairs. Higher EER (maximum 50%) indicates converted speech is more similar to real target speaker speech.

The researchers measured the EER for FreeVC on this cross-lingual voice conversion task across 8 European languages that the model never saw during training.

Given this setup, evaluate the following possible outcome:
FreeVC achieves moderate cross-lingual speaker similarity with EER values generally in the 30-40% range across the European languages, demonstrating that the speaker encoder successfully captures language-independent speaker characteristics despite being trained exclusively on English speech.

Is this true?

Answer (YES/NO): NO